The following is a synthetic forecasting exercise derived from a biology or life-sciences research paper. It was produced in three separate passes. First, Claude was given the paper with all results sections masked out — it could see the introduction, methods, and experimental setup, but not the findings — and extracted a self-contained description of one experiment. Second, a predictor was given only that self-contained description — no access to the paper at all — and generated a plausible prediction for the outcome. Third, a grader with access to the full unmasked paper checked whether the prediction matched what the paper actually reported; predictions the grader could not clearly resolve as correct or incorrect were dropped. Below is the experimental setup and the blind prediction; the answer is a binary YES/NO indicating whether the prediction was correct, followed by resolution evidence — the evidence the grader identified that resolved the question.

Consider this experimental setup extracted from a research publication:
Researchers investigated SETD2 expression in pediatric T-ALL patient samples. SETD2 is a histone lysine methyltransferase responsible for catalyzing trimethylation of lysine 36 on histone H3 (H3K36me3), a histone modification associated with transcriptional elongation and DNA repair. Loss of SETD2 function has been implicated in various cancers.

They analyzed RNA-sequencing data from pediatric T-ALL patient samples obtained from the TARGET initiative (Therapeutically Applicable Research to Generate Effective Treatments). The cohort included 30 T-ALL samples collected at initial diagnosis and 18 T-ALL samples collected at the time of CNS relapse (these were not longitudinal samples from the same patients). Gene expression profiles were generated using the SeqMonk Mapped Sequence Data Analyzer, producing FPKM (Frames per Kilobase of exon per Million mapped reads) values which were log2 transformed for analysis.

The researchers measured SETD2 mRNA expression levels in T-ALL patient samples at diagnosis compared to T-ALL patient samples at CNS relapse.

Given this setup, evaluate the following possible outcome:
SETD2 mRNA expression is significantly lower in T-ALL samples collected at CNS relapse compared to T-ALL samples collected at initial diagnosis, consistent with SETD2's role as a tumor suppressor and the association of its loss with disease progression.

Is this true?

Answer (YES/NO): NO